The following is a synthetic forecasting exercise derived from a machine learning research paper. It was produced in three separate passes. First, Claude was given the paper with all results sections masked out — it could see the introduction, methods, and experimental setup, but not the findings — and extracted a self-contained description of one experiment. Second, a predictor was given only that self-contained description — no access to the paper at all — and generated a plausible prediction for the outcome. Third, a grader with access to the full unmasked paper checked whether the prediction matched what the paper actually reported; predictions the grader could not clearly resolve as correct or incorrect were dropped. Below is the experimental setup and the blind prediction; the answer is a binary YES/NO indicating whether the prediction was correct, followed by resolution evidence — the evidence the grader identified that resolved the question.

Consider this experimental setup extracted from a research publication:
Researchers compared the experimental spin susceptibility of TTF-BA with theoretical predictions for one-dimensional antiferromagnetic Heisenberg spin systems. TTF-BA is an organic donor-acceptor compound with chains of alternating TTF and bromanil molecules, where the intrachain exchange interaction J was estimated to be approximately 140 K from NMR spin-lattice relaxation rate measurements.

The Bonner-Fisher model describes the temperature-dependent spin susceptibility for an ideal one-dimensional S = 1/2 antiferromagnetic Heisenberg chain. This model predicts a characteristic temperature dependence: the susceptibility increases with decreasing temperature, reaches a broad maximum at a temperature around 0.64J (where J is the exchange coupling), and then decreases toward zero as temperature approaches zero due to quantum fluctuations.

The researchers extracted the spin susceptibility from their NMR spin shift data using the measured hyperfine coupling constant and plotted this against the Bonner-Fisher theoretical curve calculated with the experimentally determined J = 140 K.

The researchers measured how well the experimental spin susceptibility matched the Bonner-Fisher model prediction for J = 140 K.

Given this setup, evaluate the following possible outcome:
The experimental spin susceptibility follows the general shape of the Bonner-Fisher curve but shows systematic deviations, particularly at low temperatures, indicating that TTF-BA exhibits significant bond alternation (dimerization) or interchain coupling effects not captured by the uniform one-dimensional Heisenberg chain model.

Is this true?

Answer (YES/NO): NO